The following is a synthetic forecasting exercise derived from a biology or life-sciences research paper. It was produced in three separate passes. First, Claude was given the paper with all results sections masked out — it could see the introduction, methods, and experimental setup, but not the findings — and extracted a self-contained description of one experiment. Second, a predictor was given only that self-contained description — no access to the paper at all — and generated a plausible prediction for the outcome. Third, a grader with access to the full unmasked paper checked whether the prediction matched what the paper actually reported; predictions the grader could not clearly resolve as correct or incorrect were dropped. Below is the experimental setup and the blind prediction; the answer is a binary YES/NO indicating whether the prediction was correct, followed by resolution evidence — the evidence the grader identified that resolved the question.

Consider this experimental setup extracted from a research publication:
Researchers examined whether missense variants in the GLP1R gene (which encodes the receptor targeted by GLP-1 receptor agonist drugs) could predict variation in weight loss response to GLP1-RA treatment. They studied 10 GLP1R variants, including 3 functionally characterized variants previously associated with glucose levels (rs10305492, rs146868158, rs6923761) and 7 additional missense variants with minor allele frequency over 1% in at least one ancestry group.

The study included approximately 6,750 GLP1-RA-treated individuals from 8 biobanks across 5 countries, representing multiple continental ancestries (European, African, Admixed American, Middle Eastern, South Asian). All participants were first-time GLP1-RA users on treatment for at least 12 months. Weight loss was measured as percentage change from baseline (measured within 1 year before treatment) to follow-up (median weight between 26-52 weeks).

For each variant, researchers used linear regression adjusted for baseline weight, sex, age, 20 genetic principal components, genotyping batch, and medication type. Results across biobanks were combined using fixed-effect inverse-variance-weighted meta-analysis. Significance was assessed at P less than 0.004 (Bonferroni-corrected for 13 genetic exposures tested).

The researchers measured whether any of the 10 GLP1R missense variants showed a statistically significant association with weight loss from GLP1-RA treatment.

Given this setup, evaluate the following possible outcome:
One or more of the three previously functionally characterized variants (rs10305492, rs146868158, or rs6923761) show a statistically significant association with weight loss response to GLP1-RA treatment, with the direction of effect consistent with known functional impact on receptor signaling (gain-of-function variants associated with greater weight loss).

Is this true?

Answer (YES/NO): NO